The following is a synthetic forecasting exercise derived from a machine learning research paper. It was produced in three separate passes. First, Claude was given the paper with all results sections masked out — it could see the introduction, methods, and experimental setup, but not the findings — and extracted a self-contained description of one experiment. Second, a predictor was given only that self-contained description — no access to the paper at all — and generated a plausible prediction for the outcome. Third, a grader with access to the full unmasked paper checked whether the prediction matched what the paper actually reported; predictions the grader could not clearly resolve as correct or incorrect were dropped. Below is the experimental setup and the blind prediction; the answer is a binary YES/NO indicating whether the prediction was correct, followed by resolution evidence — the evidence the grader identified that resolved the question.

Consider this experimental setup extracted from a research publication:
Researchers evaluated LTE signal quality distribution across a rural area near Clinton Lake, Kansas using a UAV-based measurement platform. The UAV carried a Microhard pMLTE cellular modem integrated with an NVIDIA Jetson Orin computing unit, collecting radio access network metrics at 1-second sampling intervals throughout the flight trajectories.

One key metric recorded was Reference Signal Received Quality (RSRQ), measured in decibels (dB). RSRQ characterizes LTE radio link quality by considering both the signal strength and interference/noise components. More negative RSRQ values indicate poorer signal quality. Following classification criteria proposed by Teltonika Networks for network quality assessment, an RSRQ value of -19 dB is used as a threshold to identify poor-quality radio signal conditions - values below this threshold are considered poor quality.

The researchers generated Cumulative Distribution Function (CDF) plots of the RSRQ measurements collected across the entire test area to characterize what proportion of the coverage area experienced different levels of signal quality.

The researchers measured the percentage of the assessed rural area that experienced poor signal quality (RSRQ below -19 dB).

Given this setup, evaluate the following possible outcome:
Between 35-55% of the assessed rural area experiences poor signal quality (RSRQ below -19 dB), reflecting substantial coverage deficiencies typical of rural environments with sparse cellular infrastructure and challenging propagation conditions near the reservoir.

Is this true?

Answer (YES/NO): NO